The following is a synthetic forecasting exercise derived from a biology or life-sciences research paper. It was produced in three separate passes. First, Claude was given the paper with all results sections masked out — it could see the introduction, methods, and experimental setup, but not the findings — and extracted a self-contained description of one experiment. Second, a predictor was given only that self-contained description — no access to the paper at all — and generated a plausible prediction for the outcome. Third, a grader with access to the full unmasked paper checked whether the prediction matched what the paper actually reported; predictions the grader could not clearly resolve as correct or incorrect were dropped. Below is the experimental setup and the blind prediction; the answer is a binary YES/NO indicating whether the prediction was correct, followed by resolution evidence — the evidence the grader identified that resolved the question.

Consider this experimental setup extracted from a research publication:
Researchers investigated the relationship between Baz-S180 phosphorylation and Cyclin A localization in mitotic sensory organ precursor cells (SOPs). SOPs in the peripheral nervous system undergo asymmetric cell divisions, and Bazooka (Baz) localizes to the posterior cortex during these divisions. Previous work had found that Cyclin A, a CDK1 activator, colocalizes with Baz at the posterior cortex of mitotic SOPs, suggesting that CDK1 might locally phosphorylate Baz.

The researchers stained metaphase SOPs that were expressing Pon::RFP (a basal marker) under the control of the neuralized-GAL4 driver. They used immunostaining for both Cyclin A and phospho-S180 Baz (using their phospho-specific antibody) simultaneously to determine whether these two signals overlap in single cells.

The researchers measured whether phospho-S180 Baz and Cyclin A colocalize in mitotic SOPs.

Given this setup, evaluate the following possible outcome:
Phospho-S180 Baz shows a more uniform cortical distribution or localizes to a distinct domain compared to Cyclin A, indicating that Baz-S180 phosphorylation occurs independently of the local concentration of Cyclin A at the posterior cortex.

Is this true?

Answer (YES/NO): NO